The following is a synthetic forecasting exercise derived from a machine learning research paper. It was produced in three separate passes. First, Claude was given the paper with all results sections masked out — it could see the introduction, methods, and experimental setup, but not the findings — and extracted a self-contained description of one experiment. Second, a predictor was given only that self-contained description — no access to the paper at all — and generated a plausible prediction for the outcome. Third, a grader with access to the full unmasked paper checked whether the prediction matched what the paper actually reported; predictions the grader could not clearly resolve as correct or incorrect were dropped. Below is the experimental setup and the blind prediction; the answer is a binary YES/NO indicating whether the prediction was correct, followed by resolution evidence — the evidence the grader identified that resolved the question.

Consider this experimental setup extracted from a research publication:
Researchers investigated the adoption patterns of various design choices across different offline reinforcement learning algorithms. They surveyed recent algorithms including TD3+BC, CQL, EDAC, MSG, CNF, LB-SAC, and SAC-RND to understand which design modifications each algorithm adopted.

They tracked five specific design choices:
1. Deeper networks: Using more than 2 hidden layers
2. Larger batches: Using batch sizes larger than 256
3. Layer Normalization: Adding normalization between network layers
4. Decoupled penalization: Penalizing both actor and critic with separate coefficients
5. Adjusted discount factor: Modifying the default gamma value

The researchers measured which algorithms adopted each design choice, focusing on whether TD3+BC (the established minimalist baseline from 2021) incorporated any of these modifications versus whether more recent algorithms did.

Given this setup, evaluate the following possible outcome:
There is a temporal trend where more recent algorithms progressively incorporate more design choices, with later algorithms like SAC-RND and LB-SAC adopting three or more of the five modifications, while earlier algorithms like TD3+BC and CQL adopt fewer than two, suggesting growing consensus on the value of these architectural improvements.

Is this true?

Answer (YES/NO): YES